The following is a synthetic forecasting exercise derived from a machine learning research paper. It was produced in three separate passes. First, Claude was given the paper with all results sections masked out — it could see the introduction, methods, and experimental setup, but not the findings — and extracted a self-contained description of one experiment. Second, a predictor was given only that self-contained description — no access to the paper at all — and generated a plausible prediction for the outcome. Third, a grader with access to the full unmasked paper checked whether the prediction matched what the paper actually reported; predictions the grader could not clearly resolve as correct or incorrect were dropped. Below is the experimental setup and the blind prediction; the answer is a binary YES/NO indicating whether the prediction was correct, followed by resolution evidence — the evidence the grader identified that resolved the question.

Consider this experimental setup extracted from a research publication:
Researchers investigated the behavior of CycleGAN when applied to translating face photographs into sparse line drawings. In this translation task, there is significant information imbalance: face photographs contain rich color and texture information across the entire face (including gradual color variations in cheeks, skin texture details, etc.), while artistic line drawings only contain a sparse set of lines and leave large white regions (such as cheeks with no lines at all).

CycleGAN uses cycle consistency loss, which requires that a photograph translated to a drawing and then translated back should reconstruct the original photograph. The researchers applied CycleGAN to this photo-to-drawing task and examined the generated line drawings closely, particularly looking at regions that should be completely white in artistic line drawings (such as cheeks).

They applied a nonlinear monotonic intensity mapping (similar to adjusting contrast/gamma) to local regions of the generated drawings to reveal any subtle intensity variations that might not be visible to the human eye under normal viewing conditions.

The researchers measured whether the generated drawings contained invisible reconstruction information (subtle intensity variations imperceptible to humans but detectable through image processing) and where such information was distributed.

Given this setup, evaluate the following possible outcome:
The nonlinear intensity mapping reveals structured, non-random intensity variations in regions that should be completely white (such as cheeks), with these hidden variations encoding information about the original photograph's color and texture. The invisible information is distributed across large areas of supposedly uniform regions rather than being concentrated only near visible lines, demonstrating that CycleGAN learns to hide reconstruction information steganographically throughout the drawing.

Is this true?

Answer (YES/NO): YES